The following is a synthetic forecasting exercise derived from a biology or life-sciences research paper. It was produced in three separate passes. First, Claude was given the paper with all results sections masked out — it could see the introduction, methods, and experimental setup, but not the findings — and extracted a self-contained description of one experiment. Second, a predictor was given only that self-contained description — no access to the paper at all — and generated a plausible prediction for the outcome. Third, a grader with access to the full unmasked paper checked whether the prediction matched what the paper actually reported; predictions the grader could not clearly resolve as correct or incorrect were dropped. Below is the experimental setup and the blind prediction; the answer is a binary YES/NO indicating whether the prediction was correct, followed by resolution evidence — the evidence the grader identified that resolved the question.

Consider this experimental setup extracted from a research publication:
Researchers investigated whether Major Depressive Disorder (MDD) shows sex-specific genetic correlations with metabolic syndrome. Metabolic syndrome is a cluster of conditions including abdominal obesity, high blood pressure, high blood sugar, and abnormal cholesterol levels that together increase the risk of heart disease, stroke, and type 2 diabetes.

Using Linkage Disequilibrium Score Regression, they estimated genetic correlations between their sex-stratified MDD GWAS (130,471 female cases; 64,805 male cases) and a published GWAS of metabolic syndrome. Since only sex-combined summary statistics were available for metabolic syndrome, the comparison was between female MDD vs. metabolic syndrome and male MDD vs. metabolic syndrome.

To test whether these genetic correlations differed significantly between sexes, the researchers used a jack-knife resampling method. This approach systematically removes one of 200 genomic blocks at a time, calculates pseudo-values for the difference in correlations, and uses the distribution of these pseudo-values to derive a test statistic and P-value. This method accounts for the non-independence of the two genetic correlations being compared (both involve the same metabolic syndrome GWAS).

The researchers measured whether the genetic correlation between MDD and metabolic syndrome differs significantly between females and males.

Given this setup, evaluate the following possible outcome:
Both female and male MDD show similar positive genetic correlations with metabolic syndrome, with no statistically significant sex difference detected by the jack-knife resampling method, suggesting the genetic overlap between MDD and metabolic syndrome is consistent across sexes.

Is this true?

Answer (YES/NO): NO